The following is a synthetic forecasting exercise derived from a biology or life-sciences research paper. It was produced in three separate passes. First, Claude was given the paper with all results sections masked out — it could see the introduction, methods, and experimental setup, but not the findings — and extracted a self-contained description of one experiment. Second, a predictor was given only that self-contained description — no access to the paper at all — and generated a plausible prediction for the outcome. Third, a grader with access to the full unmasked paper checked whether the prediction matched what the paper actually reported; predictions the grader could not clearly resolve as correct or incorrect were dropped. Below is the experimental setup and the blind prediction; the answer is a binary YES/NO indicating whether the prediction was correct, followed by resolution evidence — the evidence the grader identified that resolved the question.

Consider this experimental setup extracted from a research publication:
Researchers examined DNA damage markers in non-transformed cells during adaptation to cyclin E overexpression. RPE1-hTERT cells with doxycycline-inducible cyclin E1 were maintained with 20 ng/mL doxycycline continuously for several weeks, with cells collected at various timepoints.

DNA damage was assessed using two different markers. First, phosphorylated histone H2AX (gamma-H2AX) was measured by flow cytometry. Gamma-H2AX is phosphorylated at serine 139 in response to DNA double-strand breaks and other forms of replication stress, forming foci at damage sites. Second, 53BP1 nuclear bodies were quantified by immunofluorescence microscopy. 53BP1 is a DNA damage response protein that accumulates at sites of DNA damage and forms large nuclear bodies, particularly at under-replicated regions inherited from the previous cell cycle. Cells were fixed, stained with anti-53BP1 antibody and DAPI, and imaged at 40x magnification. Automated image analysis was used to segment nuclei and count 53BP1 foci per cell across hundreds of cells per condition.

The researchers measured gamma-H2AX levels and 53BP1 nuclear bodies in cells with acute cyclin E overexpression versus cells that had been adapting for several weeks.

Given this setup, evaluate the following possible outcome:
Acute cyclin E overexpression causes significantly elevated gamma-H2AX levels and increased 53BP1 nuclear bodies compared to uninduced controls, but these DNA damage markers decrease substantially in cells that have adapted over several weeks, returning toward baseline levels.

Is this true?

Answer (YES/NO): YES